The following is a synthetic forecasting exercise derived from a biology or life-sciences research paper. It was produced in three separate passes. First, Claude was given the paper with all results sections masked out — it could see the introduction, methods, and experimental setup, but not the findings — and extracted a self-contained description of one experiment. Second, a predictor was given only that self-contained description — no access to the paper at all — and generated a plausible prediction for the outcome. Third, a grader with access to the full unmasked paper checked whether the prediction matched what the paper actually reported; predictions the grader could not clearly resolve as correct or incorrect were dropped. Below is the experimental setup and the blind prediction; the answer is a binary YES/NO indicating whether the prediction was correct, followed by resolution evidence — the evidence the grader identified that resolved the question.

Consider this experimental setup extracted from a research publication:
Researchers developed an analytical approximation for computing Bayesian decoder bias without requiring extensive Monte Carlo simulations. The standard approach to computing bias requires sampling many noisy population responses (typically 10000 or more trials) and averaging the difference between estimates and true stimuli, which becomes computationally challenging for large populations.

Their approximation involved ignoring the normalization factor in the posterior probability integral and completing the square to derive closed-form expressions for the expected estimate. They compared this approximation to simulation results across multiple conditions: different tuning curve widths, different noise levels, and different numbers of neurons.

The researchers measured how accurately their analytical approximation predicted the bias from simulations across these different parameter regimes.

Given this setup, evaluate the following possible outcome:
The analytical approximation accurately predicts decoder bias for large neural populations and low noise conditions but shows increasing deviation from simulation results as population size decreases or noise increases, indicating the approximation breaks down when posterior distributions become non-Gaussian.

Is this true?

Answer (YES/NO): NO